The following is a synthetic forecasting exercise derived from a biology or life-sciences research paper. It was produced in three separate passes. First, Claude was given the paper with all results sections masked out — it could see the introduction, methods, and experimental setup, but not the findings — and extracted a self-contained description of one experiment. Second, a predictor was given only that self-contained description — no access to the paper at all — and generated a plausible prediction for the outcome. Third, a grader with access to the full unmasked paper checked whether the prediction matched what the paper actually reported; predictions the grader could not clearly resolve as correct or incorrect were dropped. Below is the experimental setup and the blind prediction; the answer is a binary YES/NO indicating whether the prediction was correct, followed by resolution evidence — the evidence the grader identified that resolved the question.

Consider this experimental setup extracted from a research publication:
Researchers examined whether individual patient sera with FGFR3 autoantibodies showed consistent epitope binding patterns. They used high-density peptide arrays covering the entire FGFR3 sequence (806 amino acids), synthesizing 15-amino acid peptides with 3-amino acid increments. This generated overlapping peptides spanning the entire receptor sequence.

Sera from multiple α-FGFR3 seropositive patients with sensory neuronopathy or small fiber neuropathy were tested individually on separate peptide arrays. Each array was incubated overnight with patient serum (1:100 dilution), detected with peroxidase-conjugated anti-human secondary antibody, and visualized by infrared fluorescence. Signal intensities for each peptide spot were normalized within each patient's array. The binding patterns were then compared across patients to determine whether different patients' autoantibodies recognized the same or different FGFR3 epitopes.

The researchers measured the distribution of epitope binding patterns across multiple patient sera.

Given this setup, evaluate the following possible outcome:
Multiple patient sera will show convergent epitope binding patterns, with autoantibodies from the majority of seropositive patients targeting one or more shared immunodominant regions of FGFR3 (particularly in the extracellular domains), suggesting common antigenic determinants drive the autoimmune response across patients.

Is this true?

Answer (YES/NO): YES